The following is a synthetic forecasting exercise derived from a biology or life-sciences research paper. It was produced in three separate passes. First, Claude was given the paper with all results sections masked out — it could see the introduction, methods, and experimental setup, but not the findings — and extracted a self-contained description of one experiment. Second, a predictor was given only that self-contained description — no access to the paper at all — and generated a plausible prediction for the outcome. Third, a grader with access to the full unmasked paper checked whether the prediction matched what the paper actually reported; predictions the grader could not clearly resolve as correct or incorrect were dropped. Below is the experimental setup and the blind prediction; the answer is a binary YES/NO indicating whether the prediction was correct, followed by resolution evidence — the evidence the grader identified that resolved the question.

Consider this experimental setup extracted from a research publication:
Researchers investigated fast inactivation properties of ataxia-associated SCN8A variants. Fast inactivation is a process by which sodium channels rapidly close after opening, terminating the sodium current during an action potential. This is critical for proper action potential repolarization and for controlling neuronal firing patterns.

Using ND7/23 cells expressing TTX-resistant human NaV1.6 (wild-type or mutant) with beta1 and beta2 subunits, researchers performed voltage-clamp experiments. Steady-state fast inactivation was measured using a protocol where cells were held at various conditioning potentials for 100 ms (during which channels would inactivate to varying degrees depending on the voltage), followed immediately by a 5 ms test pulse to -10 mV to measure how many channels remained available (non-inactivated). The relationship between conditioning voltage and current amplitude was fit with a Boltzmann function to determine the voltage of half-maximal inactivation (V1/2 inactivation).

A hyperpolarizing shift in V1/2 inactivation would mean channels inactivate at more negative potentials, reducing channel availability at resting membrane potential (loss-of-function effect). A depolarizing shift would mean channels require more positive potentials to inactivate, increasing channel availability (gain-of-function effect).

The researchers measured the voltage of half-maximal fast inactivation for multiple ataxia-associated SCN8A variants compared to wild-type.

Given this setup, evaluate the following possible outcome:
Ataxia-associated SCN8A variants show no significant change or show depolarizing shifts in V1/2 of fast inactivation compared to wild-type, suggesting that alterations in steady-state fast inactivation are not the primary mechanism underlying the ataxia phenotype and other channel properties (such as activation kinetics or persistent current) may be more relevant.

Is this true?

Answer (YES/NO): NO